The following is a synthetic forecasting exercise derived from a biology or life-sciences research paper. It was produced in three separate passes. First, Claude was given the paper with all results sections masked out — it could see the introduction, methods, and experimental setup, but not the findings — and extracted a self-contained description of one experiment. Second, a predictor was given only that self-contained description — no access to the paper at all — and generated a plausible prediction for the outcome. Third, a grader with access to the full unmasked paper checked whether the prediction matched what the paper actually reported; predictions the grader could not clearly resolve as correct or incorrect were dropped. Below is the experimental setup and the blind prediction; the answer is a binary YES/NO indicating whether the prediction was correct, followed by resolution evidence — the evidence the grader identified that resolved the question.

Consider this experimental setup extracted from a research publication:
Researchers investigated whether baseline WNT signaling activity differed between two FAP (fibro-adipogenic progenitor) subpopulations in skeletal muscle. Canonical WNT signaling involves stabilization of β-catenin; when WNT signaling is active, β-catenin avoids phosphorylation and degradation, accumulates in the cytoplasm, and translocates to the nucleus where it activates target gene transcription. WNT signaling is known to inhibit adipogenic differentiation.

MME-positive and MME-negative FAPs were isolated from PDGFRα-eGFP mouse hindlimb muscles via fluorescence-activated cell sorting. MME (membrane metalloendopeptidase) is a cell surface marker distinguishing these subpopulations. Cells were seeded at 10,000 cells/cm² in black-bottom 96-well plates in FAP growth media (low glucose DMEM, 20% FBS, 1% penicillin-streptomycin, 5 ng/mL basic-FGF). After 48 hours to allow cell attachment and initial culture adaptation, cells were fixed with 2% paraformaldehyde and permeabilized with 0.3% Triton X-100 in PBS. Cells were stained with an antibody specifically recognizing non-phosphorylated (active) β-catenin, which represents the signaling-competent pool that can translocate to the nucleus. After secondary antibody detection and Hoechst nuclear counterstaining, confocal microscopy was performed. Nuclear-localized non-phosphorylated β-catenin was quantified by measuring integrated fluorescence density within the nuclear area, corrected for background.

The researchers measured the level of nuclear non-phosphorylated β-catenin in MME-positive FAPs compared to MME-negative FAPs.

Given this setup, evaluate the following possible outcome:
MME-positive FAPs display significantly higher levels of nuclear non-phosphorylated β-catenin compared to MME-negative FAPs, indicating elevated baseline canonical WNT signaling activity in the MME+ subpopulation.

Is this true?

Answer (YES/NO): NO